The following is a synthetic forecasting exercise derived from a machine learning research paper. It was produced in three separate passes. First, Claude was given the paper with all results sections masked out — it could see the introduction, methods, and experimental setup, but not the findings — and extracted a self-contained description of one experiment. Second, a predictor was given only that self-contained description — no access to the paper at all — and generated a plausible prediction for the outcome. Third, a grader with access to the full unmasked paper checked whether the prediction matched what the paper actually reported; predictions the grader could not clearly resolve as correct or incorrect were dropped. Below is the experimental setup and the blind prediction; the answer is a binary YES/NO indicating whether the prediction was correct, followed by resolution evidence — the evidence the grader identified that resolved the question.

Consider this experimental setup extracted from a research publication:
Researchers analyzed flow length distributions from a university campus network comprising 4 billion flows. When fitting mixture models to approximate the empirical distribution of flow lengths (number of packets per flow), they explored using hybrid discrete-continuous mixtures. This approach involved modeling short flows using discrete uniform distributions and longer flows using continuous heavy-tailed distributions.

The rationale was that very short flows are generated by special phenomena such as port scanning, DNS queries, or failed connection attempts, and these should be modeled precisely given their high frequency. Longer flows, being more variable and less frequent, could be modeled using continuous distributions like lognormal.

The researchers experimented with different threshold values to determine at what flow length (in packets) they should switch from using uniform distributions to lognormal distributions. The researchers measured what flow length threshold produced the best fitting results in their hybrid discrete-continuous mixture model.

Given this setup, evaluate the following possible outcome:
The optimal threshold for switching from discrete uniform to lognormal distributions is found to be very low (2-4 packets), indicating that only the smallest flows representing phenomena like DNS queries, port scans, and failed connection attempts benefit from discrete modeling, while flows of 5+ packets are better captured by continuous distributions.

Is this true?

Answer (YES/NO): NO